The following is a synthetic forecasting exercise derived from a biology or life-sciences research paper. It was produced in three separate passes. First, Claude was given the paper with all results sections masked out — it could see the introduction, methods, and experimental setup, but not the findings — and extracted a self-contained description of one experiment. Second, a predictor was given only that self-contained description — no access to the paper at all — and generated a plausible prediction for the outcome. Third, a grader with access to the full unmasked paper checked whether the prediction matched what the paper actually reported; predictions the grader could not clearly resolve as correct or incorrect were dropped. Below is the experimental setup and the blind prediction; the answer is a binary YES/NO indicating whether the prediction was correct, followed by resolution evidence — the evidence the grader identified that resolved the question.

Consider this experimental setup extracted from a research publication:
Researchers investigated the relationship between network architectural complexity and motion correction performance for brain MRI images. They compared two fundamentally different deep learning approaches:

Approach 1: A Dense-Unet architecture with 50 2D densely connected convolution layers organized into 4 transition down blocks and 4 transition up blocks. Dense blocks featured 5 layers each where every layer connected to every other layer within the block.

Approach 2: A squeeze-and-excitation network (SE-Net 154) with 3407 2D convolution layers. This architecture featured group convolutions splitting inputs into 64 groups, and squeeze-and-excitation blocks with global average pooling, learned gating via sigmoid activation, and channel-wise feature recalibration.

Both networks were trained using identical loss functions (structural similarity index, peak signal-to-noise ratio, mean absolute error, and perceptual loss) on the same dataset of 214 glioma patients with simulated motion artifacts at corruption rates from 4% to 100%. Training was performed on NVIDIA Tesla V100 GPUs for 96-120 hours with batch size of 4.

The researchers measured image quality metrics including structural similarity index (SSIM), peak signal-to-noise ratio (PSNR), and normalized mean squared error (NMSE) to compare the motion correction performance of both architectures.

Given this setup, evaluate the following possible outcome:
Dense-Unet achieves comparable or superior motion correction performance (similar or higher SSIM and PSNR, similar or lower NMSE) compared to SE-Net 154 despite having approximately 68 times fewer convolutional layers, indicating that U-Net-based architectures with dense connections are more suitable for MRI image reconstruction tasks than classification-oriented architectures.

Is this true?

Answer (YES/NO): YES